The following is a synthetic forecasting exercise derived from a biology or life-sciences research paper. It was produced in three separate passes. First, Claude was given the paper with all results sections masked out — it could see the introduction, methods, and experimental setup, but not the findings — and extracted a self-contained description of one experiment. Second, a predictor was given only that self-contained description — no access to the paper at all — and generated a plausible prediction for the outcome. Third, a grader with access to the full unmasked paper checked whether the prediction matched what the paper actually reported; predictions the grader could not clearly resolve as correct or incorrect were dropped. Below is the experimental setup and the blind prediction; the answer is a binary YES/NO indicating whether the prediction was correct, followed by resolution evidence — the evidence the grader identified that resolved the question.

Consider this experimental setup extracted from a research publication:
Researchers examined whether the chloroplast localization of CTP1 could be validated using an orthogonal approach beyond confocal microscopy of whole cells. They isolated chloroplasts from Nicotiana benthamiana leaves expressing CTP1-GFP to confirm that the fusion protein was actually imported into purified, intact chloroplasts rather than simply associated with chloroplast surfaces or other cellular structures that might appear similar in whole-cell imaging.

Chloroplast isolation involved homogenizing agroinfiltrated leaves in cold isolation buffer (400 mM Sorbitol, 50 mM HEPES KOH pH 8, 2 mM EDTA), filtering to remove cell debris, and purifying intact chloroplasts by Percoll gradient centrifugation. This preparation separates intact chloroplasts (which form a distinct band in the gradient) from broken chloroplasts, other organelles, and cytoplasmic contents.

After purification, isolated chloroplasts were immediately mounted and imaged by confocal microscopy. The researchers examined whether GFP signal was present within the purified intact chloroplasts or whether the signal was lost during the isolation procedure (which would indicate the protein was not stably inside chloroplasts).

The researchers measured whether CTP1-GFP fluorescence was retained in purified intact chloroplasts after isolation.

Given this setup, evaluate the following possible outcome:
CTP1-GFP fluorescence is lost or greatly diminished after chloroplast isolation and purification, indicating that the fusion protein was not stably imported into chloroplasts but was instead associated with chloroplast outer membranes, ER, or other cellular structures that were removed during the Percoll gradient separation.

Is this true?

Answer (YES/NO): NO